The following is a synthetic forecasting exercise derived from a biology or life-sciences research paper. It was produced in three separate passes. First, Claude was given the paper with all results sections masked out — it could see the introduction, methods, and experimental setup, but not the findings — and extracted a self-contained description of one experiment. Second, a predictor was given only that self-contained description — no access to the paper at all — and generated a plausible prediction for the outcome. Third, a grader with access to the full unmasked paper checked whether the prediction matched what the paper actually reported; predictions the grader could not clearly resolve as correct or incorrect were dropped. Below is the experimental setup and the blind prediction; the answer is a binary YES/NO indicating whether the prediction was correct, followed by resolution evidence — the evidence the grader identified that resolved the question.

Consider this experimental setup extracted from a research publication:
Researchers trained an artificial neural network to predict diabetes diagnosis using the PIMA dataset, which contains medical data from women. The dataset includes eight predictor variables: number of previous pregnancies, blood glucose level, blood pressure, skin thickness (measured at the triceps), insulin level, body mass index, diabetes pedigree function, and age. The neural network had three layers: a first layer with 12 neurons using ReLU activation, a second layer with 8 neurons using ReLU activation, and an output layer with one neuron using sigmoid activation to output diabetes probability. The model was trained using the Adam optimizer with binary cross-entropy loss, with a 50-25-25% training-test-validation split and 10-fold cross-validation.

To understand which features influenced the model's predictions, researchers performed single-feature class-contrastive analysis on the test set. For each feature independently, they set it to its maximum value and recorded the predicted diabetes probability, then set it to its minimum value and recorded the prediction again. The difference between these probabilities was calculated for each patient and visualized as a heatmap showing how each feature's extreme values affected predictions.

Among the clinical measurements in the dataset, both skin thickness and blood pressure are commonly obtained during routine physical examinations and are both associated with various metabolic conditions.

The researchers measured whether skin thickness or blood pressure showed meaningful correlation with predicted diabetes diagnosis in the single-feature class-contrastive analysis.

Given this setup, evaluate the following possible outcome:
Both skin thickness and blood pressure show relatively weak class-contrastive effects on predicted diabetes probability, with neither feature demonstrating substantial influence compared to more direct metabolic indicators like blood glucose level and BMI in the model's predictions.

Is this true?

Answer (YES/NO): YES